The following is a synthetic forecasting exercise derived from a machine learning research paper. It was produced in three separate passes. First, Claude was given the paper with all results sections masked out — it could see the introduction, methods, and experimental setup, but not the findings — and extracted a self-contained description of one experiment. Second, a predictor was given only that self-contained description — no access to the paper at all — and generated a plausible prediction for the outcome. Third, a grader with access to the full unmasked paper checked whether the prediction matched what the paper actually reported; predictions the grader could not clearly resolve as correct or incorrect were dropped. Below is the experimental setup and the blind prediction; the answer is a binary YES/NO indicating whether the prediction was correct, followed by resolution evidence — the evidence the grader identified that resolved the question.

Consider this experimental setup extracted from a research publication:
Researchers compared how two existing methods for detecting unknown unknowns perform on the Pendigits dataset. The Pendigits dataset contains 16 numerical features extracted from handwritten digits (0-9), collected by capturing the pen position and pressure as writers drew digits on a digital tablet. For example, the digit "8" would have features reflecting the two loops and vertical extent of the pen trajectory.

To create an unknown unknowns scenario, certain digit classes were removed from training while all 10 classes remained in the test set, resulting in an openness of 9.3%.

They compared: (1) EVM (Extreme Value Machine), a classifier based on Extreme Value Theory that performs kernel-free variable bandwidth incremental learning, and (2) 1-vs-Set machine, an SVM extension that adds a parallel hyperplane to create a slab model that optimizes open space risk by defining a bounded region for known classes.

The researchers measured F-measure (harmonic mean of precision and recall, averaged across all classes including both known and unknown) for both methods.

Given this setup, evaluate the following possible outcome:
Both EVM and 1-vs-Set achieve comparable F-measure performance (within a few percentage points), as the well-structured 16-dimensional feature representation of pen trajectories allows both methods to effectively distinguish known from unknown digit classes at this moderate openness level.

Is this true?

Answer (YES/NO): NO